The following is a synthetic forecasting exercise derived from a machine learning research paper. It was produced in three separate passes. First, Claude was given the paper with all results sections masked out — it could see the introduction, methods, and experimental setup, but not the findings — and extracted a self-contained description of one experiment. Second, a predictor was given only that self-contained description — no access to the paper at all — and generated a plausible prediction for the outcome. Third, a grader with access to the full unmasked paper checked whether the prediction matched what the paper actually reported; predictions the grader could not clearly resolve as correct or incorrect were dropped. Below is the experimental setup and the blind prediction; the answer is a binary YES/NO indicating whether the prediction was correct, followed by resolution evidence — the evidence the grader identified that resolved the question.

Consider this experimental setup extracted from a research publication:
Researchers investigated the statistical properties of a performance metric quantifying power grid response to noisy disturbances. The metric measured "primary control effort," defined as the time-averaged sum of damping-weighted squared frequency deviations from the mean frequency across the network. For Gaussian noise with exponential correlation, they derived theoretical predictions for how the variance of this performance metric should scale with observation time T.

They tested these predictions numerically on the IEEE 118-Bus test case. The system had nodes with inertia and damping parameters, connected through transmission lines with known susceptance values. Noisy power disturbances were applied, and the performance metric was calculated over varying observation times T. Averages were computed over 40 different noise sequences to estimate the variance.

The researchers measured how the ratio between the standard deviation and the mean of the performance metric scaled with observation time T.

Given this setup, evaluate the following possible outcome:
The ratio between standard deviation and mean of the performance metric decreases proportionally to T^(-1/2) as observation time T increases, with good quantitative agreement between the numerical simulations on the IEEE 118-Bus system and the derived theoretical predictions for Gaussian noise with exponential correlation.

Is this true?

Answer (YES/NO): YES